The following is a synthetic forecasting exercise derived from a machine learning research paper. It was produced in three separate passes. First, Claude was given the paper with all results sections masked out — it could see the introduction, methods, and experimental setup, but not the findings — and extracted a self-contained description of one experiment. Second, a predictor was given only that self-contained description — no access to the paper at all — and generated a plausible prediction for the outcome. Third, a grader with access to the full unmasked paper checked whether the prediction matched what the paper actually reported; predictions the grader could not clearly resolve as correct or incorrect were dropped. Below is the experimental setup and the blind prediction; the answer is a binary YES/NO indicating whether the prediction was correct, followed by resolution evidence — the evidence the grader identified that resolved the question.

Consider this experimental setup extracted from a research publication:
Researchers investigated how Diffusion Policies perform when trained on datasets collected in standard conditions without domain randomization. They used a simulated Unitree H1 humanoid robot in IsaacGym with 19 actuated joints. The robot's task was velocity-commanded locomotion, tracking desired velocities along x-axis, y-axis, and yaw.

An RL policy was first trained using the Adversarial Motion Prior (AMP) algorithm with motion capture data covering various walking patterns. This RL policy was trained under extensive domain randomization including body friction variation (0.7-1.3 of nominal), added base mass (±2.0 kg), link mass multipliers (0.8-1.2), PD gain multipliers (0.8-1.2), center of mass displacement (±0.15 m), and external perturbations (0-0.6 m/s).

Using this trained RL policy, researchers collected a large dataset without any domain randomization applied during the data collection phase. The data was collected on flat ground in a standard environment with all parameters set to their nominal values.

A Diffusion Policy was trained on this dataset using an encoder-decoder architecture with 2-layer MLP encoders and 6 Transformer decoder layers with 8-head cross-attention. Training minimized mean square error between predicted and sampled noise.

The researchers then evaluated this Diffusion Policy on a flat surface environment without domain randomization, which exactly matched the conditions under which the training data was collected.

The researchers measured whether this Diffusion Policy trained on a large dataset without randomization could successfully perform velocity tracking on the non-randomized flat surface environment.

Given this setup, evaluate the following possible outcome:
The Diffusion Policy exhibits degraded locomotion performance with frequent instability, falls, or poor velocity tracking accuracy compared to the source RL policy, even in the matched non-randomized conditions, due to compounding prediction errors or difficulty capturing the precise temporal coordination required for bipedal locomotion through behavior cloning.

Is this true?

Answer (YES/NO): YES